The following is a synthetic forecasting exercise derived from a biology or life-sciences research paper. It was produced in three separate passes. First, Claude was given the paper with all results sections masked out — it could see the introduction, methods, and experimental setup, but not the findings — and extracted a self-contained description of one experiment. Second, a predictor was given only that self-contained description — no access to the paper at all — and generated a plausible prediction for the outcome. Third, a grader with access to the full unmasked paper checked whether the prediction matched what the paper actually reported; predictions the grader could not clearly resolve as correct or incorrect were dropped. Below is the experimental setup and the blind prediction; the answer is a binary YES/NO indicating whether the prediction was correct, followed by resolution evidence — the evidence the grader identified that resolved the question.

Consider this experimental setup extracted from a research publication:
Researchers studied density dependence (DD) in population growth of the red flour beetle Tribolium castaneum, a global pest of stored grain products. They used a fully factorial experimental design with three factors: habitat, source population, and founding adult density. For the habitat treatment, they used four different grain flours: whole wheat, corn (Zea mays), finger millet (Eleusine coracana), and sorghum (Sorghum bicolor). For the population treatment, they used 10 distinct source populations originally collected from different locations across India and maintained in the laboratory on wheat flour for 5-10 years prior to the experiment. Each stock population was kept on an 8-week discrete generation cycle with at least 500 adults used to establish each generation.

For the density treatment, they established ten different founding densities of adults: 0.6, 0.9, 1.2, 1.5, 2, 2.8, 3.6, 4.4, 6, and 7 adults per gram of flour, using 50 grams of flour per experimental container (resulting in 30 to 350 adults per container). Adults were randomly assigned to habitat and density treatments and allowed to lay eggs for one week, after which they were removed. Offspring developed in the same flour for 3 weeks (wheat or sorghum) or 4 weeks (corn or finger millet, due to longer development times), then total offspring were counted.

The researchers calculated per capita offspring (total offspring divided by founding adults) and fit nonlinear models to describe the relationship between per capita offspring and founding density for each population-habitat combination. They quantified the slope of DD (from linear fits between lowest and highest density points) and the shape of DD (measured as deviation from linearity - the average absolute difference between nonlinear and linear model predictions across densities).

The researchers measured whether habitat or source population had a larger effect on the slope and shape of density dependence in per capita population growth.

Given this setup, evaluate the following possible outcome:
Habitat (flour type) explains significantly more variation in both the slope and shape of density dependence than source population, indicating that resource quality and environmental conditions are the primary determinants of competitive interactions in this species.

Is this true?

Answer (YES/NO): YES